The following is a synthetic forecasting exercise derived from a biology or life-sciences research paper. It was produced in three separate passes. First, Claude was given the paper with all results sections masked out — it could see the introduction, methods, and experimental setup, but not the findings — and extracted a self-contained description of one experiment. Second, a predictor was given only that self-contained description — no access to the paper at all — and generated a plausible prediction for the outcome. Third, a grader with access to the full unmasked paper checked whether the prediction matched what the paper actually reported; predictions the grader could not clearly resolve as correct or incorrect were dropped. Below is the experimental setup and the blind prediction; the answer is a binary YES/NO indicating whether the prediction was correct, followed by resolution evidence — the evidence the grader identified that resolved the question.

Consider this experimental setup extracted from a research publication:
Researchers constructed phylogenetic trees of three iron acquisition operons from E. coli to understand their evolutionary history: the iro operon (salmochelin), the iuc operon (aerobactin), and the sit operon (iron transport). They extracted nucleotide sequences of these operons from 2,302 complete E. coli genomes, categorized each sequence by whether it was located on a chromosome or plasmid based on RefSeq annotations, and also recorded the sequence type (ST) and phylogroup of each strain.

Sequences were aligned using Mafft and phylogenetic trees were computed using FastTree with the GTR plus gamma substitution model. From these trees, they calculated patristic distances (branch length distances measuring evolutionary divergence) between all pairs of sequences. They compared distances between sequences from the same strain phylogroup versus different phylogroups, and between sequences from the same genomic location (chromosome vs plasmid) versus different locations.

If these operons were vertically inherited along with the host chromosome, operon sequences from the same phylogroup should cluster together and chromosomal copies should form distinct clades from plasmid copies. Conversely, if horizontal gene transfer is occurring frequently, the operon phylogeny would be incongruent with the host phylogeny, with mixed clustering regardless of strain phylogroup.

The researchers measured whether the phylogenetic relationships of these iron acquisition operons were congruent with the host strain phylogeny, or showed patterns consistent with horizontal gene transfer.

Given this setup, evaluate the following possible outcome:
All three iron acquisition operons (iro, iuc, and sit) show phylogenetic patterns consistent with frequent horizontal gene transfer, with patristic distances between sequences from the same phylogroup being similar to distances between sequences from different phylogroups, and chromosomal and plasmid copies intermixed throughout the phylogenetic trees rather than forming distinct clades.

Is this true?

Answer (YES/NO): NO